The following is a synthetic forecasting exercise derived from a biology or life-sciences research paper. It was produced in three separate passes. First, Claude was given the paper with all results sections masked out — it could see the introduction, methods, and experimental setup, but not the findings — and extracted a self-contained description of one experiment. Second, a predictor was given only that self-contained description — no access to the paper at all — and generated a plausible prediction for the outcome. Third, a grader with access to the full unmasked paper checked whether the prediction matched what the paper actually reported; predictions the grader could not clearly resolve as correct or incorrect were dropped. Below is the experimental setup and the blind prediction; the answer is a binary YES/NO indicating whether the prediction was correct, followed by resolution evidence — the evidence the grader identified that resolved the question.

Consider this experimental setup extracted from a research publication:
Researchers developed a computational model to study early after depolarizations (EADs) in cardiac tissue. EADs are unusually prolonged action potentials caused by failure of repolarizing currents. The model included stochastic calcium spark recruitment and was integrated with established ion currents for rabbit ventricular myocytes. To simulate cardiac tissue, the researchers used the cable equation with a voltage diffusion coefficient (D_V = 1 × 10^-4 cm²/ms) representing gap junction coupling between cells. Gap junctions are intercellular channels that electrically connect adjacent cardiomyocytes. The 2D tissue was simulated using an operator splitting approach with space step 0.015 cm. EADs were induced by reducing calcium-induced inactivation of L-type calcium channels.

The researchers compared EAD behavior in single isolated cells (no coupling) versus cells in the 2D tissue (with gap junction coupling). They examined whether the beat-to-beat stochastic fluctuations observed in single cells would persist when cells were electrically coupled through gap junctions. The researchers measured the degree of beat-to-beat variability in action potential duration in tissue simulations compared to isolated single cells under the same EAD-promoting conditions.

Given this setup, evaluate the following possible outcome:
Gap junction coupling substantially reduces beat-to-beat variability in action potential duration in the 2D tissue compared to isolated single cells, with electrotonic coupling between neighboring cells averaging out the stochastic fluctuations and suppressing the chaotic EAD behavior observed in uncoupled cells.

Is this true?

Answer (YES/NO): YES